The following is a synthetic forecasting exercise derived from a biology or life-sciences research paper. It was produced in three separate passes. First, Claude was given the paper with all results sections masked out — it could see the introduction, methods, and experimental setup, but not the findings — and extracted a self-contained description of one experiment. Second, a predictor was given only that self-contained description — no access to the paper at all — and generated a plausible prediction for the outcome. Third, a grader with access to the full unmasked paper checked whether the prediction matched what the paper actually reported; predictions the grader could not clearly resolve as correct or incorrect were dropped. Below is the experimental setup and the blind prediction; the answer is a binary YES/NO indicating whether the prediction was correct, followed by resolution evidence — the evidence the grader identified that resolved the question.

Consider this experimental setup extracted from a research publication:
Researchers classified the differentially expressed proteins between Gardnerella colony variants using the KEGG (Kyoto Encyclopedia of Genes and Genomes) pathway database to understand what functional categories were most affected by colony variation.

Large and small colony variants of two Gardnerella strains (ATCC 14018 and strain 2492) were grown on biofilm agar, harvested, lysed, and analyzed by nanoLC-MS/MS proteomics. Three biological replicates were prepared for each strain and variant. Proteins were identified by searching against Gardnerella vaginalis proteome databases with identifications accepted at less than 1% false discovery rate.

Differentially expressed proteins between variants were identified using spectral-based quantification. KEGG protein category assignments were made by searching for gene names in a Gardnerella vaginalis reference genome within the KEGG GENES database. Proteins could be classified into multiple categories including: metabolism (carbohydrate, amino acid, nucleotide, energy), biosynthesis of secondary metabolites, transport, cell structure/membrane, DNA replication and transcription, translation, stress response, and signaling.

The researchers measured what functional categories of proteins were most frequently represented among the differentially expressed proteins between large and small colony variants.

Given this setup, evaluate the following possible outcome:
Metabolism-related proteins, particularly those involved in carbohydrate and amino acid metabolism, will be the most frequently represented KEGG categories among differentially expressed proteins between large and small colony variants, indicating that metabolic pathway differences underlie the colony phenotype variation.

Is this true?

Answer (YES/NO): NO